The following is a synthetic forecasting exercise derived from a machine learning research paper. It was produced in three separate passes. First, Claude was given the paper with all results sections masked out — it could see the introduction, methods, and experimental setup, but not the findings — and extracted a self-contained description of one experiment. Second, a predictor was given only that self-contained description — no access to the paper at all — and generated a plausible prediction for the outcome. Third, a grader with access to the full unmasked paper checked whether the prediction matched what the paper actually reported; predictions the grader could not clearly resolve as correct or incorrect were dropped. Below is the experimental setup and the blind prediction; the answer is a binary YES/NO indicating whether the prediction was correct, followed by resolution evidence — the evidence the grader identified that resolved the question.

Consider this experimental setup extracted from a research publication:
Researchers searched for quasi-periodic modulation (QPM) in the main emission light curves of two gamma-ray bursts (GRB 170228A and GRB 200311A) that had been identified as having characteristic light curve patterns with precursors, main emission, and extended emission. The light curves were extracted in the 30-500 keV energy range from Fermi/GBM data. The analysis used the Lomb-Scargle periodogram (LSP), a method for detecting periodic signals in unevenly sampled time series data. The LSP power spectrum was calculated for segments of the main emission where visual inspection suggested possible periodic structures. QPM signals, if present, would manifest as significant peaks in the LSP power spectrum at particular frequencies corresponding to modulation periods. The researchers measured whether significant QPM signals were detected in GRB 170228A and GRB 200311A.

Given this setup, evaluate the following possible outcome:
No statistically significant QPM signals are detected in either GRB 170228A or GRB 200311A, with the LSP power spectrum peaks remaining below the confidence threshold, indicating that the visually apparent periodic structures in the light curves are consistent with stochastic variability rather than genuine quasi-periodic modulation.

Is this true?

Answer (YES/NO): NO